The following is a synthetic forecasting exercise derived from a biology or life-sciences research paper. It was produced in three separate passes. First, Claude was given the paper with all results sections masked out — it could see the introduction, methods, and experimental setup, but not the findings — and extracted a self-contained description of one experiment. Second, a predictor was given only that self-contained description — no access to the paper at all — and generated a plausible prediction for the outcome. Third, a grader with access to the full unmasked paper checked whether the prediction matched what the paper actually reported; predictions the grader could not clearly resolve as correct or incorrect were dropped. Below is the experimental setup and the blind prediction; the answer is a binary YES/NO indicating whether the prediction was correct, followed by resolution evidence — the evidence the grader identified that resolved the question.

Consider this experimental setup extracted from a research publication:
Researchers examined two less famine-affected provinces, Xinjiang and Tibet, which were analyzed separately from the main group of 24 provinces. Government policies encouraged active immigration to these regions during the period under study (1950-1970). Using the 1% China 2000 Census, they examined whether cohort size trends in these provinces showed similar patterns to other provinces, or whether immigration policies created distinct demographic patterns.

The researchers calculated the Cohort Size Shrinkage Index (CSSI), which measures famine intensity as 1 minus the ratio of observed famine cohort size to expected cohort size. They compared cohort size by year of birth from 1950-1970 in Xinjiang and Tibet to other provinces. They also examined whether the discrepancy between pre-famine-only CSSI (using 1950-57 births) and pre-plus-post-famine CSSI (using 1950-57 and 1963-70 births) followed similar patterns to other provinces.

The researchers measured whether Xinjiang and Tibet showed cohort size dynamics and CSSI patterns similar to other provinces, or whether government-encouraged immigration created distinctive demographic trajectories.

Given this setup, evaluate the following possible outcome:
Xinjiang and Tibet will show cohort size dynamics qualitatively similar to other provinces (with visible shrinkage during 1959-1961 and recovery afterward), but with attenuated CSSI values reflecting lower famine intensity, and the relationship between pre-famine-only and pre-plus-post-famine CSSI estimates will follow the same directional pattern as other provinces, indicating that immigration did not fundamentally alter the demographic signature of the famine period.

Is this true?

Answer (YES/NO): NO